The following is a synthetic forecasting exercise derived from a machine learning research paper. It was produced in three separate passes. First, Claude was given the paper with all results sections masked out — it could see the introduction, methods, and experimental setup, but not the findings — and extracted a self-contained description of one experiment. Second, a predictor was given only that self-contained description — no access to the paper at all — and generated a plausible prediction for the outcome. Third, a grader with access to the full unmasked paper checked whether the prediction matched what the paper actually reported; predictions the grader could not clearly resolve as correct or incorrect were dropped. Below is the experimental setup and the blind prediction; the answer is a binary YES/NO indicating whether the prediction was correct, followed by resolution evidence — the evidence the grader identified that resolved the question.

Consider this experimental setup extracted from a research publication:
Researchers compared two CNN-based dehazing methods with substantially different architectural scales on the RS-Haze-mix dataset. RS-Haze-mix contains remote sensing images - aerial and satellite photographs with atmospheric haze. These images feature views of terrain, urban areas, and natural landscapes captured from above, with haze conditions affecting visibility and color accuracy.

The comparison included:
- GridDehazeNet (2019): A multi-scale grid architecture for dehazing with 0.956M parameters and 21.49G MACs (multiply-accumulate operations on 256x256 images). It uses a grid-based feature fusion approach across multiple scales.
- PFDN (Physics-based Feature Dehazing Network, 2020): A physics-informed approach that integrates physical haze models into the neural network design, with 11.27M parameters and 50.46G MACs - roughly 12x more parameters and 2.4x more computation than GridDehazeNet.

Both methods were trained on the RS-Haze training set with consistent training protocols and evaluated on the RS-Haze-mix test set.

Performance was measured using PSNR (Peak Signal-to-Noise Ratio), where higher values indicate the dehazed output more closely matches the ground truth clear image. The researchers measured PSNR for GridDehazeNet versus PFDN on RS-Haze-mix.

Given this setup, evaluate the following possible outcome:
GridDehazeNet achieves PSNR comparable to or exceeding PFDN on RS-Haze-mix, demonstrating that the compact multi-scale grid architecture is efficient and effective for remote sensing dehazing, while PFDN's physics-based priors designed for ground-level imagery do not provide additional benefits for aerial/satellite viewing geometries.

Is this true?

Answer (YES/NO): YES